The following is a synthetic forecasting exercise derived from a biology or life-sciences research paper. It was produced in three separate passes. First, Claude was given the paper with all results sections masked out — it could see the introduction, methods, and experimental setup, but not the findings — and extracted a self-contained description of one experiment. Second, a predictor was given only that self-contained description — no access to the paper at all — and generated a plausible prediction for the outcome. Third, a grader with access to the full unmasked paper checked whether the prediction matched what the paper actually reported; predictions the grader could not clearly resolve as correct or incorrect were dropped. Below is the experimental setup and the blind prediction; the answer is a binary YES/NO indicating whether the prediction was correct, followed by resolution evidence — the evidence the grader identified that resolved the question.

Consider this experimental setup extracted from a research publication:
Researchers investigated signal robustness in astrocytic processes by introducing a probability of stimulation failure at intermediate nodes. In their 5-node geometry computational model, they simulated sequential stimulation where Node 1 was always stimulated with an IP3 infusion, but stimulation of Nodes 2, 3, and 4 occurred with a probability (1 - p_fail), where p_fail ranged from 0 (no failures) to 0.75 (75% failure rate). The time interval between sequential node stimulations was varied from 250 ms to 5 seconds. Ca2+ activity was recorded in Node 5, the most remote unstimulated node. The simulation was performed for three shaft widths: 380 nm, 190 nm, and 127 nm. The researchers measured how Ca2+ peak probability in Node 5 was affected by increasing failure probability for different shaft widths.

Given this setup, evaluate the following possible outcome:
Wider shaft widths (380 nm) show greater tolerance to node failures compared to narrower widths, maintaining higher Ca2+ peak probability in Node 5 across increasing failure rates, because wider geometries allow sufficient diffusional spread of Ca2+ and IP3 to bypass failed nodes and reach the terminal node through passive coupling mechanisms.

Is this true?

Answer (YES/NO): NO